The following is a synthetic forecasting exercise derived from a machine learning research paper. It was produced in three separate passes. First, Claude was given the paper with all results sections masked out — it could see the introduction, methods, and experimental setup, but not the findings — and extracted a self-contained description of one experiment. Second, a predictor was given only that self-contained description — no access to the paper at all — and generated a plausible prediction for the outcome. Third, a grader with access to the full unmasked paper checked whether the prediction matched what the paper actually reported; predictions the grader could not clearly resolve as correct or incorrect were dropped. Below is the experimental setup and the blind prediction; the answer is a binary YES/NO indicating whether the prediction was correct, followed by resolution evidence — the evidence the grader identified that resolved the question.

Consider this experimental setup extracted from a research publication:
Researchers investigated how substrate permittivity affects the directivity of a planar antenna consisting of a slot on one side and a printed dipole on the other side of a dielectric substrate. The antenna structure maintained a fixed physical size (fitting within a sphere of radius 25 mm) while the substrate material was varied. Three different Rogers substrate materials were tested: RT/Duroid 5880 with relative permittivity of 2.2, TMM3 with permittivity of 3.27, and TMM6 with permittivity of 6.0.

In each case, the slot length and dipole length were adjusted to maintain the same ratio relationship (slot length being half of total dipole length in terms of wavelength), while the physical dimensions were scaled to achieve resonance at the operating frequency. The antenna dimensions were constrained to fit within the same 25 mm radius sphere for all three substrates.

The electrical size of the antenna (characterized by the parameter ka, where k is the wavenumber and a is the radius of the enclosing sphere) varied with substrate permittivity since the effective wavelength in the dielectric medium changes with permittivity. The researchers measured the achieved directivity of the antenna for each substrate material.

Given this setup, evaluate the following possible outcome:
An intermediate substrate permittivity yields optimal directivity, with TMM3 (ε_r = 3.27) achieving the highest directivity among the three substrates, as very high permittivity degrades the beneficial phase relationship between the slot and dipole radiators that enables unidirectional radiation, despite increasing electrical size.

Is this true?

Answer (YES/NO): NO